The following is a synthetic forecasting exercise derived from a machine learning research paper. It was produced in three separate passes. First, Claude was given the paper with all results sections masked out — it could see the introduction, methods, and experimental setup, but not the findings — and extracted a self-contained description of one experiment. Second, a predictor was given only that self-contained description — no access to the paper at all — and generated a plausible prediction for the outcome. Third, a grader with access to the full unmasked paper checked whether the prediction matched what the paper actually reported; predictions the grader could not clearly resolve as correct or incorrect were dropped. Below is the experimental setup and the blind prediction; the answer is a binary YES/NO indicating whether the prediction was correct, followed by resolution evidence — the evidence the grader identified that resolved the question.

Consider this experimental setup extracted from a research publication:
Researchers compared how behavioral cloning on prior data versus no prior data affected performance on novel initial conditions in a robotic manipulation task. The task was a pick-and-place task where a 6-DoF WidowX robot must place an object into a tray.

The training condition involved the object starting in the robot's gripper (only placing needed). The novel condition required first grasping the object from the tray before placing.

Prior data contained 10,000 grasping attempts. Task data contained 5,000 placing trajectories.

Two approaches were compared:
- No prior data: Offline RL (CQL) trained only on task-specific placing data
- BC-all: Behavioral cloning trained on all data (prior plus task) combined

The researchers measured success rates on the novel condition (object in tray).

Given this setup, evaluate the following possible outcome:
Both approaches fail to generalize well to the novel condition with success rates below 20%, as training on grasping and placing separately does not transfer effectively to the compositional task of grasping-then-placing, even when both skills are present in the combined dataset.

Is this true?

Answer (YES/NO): YES